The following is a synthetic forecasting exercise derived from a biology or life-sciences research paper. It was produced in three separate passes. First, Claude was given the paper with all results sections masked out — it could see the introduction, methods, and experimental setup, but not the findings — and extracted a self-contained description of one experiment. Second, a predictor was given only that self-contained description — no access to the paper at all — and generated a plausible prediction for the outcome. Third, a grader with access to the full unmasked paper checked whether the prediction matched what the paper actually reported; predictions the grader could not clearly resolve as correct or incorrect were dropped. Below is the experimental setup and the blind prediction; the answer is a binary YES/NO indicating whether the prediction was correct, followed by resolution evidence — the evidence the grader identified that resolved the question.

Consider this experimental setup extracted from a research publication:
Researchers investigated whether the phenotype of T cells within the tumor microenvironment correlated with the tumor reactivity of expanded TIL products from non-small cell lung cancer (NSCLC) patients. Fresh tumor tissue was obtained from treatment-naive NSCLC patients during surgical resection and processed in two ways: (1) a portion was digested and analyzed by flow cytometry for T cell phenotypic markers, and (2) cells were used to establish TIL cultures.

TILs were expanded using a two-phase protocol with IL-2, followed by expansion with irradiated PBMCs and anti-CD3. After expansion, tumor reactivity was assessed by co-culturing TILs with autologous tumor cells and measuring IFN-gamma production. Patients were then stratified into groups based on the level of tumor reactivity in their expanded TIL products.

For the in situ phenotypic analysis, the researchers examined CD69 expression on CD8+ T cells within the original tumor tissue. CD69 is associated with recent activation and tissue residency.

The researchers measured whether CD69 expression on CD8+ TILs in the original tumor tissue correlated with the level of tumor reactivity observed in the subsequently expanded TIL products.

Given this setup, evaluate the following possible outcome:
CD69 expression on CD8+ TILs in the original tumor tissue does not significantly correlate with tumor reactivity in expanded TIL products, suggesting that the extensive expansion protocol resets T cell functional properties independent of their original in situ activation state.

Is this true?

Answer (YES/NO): NO